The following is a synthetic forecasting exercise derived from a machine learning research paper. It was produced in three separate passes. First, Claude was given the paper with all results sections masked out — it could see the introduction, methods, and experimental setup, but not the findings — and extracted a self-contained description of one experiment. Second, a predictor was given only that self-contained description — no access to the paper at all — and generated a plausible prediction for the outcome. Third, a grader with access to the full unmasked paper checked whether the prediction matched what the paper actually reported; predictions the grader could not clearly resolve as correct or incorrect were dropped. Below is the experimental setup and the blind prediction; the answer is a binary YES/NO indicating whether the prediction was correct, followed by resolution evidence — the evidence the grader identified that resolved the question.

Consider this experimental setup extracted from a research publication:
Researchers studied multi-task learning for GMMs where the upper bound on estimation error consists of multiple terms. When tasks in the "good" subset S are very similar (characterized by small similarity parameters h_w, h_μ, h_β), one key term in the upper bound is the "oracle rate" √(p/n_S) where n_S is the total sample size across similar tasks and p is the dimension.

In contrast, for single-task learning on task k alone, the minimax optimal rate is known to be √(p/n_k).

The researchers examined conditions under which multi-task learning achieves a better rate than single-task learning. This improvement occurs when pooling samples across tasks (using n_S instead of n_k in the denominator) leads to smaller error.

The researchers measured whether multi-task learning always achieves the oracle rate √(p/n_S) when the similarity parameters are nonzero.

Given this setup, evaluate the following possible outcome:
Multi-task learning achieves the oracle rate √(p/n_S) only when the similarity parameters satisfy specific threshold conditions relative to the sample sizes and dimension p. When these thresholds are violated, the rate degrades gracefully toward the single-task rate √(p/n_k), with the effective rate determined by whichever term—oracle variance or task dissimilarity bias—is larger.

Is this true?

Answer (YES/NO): YES